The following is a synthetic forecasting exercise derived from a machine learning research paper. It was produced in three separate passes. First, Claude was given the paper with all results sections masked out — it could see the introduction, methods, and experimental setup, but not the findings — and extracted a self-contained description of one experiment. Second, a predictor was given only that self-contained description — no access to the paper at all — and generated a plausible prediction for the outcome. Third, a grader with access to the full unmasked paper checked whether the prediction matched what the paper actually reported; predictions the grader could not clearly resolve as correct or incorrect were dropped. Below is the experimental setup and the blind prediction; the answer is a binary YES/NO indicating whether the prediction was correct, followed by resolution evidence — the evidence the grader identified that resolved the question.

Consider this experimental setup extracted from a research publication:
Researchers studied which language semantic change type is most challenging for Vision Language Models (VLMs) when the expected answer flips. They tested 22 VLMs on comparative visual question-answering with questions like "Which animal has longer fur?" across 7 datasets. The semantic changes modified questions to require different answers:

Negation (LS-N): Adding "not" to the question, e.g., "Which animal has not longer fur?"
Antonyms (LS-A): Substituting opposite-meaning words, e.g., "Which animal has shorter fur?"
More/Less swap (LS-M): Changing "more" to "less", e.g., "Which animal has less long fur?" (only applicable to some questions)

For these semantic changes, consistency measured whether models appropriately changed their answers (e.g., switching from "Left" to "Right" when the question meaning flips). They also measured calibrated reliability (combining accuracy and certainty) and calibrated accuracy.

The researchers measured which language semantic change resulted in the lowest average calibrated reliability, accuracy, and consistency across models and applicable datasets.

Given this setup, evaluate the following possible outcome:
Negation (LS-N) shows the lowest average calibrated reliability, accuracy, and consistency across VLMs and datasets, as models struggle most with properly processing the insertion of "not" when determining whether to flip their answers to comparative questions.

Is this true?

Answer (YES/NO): NO